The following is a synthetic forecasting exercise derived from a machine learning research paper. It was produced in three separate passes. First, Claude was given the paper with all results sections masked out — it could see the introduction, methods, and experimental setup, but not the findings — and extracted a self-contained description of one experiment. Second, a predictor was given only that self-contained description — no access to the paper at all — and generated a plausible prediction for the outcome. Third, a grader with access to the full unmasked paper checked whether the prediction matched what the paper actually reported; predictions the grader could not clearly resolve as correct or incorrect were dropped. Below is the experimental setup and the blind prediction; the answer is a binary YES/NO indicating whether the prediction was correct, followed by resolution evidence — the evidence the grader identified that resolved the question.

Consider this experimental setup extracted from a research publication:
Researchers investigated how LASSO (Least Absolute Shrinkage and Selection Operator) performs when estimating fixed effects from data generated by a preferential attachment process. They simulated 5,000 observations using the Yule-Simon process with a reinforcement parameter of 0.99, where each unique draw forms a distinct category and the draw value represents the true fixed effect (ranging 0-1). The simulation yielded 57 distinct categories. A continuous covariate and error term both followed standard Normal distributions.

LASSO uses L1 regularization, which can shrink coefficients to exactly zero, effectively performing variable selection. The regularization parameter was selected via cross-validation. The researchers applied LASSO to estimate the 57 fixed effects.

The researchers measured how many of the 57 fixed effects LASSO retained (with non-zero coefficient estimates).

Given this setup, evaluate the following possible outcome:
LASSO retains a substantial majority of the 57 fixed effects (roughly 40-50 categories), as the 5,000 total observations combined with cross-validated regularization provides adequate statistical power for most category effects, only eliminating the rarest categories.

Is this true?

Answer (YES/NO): NO